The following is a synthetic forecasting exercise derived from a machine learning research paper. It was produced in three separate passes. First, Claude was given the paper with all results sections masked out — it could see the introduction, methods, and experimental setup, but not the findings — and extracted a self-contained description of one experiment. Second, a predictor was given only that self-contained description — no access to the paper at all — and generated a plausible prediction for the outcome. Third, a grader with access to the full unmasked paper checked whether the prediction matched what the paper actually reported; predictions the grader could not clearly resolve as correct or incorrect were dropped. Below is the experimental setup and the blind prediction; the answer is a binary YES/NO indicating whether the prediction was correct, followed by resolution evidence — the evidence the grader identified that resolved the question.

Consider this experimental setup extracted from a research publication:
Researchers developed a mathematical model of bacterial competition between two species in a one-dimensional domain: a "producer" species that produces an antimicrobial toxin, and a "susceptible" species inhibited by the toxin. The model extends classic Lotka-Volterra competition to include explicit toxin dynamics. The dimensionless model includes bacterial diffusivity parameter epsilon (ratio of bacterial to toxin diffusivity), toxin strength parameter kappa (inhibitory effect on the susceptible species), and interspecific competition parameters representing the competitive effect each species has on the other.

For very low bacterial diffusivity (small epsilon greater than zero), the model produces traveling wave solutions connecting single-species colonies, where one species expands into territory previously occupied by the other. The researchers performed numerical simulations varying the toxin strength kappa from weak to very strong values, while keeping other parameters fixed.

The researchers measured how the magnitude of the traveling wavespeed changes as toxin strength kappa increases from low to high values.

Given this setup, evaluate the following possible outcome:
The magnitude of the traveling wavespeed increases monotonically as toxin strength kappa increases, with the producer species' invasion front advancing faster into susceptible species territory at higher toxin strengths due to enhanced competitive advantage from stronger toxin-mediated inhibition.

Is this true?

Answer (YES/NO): YES